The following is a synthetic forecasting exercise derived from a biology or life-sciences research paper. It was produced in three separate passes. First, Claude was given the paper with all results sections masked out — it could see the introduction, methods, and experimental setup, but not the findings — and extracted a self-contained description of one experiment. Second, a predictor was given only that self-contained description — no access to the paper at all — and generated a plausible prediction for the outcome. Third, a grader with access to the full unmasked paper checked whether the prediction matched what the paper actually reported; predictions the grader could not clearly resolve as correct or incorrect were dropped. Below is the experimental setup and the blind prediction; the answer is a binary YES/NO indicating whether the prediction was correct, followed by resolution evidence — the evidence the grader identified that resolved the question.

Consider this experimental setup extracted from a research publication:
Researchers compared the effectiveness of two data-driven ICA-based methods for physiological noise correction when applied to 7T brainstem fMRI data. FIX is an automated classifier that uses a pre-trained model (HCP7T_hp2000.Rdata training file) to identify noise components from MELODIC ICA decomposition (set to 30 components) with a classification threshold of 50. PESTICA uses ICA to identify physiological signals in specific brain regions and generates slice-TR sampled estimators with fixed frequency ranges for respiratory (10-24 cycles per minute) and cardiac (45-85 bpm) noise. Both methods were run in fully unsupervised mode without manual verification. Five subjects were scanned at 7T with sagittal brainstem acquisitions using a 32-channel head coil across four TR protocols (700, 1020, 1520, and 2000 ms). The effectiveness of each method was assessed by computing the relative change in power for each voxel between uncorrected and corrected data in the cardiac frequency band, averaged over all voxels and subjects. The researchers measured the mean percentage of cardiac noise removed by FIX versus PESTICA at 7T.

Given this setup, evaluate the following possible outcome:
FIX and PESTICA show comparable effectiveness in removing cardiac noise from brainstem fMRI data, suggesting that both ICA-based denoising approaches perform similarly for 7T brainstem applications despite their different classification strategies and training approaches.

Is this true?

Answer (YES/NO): YES